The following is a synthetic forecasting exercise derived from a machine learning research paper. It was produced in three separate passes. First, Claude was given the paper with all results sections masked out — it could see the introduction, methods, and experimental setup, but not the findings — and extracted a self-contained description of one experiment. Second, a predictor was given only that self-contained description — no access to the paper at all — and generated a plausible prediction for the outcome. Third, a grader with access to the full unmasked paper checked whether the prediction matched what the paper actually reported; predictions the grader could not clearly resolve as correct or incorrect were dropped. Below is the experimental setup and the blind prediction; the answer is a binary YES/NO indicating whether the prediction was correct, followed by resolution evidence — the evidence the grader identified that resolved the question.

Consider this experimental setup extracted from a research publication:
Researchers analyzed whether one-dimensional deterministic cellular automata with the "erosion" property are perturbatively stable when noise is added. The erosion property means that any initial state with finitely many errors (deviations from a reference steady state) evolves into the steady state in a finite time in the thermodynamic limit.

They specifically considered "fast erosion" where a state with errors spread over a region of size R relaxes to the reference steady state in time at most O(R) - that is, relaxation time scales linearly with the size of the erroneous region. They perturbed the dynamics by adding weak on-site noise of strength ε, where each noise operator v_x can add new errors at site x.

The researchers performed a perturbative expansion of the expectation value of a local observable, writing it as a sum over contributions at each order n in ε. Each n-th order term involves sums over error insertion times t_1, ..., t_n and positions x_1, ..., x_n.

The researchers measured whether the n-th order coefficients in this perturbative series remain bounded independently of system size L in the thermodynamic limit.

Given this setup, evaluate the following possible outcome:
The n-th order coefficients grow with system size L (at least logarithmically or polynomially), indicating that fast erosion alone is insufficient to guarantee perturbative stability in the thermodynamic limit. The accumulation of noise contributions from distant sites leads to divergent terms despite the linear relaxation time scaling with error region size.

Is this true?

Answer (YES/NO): NO